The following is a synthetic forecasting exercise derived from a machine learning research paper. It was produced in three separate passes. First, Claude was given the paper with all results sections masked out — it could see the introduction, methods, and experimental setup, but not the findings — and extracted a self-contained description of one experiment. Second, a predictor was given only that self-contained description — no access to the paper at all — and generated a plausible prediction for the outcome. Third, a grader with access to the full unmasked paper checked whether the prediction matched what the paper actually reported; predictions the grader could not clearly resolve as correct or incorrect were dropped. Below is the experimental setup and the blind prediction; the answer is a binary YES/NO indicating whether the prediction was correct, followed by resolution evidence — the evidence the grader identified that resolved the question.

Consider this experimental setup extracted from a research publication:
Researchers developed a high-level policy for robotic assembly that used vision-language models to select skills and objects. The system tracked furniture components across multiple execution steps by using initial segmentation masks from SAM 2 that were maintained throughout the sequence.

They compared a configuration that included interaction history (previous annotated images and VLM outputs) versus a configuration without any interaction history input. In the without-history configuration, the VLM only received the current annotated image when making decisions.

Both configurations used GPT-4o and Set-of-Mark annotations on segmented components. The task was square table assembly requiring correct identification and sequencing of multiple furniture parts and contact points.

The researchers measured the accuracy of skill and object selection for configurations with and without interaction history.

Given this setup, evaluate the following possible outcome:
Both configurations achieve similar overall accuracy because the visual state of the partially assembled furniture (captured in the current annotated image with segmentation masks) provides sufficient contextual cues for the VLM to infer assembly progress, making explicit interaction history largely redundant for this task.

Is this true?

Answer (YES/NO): NO